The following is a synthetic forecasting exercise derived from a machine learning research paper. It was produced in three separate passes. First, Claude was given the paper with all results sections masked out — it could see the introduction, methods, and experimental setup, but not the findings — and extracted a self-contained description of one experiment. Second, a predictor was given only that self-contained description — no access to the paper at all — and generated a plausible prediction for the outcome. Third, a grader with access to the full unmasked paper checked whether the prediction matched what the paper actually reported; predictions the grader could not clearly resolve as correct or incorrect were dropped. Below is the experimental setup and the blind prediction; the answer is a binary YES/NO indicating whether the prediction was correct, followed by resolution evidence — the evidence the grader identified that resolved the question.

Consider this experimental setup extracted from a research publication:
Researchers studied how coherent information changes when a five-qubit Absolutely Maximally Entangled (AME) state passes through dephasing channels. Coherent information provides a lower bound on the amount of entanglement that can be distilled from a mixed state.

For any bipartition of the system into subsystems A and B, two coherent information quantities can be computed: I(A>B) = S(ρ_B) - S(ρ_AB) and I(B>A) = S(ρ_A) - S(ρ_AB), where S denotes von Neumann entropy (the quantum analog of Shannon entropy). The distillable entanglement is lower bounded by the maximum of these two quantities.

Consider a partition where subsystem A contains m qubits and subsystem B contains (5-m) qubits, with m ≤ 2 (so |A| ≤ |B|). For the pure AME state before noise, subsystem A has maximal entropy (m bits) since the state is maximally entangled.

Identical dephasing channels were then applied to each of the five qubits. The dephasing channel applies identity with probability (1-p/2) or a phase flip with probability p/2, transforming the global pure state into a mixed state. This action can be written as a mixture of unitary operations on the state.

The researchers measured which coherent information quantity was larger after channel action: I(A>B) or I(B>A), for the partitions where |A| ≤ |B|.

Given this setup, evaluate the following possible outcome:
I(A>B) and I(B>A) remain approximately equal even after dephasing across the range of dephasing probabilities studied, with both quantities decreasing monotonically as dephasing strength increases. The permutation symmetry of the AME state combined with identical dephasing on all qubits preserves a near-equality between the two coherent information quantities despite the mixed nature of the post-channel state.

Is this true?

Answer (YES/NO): NO